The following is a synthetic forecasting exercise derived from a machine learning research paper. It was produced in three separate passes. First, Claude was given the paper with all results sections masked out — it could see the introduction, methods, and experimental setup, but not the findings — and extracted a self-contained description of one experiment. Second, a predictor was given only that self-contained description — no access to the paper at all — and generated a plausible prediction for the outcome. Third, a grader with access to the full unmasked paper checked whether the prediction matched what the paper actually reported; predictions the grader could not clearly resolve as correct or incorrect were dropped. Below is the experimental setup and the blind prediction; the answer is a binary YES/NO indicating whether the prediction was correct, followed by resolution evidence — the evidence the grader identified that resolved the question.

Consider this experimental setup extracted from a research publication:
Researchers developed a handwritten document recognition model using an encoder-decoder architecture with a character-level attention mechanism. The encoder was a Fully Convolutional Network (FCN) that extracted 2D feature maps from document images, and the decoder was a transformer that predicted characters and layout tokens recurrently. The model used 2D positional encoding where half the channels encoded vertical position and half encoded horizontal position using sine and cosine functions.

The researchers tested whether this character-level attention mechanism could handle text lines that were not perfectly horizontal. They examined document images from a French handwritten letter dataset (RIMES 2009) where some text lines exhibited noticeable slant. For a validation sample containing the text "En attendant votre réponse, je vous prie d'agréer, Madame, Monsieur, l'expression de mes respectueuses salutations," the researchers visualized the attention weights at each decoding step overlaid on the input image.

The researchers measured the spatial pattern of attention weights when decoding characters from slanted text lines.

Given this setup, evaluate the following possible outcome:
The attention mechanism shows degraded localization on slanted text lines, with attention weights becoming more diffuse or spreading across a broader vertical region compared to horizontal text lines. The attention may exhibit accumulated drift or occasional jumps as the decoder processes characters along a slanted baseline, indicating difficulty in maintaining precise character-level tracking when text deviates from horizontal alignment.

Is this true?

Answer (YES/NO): NO